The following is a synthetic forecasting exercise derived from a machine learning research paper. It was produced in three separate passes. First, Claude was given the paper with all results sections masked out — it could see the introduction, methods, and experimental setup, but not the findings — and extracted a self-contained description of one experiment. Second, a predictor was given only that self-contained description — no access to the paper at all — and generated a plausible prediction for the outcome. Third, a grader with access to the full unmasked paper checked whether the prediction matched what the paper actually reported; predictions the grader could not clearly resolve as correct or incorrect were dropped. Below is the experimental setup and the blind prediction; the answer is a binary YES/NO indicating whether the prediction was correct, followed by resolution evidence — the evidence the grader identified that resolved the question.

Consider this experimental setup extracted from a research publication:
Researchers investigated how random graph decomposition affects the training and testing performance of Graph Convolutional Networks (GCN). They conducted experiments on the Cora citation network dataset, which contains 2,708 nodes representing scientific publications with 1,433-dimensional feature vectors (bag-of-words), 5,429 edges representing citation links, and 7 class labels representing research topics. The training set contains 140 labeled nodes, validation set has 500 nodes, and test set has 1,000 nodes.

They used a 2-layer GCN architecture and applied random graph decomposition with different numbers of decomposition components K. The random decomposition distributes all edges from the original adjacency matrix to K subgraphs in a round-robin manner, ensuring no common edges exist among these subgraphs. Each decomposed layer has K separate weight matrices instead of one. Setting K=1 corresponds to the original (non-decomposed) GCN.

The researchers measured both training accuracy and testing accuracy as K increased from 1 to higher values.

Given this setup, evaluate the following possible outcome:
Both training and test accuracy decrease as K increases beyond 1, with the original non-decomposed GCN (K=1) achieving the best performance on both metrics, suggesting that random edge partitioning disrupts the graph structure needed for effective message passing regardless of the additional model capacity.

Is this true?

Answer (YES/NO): NO